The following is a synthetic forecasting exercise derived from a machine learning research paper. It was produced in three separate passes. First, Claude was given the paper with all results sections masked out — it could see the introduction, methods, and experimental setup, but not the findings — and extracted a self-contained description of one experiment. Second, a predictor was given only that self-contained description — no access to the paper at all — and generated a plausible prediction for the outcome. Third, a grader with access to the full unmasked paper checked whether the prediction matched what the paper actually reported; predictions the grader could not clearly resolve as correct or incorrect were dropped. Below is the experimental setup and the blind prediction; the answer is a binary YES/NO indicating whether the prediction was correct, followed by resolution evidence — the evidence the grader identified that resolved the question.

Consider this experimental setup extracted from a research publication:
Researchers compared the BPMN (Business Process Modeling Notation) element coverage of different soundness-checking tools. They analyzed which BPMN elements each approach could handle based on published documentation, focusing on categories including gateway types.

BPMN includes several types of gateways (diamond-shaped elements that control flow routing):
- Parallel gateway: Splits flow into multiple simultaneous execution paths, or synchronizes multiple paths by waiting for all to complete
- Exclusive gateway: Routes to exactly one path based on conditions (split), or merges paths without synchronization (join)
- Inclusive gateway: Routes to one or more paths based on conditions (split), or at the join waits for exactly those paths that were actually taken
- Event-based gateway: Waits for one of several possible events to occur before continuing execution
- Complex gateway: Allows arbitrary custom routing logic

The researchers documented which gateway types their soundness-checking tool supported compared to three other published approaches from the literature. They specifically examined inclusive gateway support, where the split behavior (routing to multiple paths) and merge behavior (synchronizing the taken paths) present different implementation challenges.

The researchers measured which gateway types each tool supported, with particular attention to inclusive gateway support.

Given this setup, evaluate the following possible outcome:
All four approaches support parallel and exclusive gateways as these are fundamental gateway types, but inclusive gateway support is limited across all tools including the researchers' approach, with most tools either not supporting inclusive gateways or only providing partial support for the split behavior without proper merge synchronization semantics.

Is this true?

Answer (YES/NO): NO